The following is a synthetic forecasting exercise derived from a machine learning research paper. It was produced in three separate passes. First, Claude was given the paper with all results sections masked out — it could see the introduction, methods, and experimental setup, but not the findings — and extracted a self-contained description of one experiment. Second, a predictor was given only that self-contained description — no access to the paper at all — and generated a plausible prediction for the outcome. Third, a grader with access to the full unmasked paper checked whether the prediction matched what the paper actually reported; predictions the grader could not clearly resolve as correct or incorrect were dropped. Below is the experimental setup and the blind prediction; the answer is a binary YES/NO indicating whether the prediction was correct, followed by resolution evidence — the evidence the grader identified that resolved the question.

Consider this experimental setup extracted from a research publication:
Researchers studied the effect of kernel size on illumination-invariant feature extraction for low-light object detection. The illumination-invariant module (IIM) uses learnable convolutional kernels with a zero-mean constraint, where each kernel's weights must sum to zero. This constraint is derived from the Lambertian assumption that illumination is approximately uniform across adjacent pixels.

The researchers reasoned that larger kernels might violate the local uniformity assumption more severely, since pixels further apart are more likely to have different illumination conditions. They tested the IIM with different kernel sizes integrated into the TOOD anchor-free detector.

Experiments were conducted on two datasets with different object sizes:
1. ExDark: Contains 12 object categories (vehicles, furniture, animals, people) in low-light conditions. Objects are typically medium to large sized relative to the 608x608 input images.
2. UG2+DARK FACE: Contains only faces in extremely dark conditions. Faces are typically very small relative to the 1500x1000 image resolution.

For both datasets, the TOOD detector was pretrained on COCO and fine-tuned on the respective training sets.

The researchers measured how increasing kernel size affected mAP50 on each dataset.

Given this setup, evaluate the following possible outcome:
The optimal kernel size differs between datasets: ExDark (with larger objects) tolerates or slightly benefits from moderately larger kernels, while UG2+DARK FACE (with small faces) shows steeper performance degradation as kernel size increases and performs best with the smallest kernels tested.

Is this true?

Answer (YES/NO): YES